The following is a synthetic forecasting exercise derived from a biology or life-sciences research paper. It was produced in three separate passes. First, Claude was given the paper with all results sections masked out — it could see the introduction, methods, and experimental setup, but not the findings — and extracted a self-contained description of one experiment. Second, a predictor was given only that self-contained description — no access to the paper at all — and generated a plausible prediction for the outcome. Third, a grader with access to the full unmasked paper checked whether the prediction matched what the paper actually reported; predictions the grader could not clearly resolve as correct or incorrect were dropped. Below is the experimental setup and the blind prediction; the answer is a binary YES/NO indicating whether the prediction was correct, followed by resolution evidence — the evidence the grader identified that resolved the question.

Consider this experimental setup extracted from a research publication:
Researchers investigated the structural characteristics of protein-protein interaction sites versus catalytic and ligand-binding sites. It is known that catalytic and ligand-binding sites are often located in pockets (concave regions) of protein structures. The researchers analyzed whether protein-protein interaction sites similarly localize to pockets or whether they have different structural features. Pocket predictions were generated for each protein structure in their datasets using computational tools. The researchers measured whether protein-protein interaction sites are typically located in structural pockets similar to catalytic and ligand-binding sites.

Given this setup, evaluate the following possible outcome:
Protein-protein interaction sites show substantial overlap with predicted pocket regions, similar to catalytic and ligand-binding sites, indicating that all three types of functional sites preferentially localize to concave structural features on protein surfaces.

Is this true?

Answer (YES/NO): NO